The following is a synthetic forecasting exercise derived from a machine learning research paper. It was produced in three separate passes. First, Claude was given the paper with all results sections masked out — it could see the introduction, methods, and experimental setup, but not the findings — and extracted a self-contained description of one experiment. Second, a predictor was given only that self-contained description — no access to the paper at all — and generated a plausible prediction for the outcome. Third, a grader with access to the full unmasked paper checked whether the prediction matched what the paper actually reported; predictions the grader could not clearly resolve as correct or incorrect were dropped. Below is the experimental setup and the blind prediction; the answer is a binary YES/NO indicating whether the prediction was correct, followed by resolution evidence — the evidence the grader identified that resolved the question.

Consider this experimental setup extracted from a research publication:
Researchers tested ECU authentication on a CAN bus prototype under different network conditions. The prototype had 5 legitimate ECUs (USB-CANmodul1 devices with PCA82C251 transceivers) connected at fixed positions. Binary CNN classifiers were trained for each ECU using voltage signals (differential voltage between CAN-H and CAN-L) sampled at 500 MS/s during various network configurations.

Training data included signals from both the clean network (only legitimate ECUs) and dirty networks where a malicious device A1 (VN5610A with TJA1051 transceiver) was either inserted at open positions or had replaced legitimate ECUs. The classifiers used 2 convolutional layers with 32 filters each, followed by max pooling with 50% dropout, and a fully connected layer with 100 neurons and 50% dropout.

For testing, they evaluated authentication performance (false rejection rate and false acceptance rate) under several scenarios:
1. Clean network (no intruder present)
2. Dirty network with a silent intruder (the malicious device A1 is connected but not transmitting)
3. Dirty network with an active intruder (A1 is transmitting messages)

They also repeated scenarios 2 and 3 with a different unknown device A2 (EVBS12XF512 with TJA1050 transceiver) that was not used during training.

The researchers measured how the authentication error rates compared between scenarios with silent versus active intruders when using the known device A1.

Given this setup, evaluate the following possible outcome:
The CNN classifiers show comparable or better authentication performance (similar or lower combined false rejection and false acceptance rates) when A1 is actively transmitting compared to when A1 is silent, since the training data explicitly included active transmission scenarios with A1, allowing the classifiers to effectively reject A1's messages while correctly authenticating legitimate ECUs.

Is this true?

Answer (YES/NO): YES